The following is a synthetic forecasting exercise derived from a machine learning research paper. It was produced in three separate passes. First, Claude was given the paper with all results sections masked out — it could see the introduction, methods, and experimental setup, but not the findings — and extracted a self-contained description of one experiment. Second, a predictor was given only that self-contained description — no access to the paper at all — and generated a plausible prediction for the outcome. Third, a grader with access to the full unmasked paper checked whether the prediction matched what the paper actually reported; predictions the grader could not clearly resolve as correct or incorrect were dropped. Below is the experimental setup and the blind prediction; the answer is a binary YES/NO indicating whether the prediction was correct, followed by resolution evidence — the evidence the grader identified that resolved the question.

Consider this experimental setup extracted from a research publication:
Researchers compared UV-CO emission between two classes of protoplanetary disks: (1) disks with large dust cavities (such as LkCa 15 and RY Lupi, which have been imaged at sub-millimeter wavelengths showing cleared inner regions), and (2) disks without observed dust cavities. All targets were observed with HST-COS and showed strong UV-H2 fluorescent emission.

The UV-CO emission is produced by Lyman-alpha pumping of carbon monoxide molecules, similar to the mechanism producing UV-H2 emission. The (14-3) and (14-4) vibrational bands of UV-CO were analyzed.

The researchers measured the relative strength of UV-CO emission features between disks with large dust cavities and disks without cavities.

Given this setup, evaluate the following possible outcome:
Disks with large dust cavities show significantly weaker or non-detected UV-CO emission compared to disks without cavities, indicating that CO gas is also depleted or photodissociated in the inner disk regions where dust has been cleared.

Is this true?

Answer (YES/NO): YES